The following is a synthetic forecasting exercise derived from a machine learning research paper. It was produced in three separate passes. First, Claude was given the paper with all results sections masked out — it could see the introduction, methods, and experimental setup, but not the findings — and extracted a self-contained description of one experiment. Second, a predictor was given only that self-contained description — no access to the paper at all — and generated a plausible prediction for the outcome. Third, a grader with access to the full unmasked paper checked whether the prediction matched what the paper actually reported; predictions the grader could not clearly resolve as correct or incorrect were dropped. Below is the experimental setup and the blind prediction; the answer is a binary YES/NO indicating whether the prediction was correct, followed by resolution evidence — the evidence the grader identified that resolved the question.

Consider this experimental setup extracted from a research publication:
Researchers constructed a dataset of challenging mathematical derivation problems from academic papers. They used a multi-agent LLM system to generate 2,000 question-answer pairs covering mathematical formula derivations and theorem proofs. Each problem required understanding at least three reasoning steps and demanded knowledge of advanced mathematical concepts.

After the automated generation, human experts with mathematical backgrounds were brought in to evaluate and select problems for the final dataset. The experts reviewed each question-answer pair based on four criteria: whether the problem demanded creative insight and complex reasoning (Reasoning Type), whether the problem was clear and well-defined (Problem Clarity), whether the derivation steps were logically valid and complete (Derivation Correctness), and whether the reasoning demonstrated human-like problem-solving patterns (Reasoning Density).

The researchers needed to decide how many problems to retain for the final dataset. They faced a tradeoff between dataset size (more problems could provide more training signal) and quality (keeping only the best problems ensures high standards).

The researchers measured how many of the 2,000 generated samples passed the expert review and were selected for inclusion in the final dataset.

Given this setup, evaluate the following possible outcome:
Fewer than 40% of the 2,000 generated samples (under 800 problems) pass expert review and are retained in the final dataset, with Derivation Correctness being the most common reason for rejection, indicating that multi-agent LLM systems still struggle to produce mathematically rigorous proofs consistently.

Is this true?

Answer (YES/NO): NO